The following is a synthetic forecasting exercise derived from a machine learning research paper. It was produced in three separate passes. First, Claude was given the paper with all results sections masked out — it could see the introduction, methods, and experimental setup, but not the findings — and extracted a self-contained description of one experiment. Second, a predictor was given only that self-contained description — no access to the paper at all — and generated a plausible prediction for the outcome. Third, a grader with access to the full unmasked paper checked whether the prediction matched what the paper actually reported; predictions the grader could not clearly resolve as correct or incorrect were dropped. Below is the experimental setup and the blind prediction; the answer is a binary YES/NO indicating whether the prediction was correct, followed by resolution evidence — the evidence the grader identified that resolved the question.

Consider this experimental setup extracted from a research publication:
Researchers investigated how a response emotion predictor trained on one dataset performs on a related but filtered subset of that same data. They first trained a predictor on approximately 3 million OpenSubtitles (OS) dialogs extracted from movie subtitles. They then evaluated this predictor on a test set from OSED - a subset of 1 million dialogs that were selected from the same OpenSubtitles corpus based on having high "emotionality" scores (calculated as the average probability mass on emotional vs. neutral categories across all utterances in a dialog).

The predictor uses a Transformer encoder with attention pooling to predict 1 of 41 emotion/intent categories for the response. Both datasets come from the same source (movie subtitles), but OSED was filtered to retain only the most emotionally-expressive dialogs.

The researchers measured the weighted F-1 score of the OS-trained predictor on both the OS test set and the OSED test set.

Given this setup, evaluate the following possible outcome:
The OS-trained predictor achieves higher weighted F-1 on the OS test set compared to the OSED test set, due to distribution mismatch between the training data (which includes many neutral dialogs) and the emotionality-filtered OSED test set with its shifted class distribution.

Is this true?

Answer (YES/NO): YES